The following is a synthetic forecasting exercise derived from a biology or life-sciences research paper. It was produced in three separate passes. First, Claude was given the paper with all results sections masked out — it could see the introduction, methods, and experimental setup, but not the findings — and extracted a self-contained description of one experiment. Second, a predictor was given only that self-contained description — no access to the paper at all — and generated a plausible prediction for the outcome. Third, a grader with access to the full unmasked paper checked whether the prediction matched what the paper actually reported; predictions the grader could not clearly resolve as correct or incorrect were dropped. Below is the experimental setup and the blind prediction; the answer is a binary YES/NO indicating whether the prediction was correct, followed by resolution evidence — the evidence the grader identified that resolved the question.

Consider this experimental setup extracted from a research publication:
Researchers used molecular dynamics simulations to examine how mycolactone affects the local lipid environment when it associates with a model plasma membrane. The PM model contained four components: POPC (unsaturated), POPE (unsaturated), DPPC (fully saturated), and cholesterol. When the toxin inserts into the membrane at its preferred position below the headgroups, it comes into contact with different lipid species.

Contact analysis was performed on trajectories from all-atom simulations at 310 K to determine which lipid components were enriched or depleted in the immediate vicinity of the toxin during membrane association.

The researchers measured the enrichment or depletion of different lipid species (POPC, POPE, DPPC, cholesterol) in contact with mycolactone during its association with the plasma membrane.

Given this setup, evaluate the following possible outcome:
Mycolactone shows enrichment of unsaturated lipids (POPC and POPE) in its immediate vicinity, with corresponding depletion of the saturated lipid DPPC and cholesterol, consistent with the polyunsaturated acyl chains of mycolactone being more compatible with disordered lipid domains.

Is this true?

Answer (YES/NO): YES